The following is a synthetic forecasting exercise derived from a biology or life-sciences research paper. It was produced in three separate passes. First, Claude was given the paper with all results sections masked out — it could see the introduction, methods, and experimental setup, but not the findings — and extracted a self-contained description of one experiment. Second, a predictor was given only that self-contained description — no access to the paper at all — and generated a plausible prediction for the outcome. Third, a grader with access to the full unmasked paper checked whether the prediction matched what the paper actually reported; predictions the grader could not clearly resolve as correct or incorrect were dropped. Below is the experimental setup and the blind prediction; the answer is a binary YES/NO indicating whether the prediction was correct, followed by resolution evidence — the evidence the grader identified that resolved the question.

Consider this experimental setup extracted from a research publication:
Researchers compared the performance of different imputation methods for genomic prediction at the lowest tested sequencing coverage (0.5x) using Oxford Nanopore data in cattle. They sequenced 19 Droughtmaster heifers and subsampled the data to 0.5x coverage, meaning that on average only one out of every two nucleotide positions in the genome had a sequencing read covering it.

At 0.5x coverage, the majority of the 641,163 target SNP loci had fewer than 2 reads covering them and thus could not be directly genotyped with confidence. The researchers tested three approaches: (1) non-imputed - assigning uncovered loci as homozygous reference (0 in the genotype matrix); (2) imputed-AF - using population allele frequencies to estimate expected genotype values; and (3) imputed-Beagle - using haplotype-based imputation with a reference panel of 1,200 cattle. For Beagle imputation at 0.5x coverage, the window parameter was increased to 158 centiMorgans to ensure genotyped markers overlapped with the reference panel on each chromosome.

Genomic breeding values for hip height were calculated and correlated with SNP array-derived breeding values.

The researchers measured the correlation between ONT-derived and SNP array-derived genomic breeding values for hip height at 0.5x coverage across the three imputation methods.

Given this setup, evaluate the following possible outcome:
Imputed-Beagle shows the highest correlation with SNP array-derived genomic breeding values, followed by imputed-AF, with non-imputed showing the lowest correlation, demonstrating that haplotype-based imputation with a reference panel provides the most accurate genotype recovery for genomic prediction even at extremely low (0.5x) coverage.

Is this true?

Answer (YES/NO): NO